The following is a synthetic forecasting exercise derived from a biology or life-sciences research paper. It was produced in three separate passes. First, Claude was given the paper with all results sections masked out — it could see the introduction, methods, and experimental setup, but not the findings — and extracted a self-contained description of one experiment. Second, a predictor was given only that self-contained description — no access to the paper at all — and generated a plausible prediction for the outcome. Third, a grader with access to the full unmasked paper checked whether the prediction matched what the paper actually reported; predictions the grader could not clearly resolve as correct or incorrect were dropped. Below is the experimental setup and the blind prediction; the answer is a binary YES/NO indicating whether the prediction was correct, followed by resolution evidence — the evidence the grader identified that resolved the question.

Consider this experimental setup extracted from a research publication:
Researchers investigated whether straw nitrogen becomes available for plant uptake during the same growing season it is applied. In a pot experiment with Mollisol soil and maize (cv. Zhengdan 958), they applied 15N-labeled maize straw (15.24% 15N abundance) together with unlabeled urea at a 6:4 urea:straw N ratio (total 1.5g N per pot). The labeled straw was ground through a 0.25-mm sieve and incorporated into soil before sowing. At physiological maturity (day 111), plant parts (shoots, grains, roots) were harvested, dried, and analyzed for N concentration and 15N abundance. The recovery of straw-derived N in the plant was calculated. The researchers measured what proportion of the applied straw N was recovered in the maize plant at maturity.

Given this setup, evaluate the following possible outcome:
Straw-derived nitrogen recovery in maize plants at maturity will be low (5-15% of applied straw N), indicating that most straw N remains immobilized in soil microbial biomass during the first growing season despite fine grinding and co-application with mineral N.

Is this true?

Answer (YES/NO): NO